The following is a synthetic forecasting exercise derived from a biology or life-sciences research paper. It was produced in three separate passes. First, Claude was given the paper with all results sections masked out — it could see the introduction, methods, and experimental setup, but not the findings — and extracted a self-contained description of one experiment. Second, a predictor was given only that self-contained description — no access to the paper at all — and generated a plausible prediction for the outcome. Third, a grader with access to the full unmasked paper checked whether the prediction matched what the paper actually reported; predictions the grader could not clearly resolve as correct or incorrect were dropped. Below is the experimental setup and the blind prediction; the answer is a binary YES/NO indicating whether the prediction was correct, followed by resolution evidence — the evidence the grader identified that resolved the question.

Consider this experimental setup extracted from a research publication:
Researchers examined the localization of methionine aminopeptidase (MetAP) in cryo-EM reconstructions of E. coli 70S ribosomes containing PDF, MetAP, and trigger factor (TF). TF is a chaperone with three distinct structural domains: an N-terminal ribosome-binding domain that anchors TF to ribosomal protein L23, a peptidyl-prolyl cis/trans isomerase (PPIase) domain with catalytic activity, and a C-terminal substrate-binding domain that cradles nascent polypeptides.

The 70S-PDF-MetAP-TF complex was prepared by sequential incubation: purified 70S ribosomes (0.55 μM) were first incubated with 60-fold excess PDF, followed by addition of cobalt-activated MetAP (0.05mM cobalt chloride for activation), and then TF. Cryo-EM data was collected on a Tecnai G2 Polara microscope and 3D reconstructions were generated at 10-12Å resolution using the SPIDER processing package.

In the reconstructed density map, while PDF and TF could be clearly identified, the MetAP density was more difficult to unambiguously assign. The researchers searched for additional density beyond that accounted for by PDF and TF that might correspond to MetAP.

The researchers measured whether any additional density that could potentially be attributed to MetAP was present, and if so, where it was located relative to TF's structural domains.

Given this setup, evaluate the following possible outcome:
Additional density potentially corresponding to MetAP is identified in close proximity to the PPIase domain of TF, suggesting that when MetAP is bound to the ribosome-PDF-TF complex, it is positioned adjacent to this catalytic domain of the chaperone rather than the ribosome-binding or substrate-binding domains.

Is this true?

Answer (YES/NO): YES